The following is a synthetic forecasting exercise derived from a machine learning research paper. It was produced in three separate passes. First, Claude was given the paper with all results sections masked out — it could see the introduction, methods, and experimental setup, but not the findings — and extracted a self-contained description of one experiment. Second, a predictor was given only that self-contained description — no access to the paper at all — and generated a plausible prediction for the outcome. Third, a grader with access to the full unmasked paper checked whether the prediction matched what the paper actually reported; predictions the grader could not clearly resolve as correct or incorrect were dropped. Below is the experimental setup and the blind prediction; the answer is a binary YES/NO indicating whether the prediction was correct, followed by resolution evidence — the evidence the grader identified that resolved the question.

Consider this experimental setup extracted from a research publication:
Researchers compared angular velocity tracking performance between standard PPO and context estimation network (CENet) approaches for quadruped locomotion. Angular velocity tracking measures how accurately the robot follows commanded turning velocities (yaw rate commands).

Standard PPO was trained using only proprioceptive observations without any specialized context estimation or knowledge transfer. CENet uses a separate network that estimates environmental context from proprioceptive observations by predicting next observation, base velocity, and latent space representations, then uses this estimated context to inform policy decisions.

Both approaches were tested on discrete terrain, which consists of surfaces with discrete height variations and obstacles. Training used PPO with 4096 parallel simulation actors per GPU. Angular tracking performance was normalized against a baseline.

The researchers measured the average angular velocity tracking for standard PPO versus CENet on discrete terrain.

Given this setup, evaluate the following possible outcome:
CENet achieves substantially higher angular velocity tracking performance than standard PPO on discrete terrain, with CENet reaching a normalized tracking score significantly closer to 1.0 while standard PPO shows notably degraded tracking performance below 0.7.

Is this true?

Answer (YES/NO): NO